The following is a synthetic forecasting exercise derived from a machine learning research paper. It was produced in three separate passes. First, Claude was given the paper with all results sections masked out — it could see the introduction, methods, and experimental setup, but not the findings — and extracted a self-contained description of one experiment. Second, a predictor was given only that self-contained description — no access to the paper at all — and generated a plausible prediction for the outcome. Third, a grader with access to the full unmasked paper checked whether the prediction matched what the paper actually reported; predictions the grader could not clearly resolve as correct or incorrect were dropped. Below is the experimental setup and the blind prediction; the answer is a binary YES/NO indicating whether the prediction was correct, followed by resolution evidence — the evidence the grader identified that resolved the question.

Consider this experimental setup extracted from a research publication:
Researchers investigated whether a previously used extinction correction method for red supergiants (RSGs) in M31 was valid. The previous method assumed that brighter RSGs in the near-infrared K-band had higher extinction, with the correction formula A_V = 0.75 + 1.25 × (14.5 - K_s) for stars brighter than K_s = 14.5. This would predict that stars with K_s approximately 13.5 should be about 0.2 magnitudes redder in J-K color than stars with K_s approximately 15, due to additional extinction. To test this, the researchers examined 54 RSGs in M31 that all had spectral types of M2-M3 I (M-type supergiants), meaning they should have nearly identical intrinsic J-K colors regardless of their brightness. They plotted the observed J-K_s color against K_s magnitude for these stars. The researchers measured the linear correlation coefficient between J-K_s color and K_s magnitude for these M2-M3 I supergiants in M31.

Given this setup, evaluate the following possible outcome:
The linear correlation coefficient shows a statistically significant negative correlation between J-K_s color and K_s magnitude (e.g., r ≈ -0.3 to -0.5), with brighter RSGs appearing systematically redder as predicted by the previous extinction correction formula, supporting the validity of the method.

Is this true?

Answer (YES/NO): NO